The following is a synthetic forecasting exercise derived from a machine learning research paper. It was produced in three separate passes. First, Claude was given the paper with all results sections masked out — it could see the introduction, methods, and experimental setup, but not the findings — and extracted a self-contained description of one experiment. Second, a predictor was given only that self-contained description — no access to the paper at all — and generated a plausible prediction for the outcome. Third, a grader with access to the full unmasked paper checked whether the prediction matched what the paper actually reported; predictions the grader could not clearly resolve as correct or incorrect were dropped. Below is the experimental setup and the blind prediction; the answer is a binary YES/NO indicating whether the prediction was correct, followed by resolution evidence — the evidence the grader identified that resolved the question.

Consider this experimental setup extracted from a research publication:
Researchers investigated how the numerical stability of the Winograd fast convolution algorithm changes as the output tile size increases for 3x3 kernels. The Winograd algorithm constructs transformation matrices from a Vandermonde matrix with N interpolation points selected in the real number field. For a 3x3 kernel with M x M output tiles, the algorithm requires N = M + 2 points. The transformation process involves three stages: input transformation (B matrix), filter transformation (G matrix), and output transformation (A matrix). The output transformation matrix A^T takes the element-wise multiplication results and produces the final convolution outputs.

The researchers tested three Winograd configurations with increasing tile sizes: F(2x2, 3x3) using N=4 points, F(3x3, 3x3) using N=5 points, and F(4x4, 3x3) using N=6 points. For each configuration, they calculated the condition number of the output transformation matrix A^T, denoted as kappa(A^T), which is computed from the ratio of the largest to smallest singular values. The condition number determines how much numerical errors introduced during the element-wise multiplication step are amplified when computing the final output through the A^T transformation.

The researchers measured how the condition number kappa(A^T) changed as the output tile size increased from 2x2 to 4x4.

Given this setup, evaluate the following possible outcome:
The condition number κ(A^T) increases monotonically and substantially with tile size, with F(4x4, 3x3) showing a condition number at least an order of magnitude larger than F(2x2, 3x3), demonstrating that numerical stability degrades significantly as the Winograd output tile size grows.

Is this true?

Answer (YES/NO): NO